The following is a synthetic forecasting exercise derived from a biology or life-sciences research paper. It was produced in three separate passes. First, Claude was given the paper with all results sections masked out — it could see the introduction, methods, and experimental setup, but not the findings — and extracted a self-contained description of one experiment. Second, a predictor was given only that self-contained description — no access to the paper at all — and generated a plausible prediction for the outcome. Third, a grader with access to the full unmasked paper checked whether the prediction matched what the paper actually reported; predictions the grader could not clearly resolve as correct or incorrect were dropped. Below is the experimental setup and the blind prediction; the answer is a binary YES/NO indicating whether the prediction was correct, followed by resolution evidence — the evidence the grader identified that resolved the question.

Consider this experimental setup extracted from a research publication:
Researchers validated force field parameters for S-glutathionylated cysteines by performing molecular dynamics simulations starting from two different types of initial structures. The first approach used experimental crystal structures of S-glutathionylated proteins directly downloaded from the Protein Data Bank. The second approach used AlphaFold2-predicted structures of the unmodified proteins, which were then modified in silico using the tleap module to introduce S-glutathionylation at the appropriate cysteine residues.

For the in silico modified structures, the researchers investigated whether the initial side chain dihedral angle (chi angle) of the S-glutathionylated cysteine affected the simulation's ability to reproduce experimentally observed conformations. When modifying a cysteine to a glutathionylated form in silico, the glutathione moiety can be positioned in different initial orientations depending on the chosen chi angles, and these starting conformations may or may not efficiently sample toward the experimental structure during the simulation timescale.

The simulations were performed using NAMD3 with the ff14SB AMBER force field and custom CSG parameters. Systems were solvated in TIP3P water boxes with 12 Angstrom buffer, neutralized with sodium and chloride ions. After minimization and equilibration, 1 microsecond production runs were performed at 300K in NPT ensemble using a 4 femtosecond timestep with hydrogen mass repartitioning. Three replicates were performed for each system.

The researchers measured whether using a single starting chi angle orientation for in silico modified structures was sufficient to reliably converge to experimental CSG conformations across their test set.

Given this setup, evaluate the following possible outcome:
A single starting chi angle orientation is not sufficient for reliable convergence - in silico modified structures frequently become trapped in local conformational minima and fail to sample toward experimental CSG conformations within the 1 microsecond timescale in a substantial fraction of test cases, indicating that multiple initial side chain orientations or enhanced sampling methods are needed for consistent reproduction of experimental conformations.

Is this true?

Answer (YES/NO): NO